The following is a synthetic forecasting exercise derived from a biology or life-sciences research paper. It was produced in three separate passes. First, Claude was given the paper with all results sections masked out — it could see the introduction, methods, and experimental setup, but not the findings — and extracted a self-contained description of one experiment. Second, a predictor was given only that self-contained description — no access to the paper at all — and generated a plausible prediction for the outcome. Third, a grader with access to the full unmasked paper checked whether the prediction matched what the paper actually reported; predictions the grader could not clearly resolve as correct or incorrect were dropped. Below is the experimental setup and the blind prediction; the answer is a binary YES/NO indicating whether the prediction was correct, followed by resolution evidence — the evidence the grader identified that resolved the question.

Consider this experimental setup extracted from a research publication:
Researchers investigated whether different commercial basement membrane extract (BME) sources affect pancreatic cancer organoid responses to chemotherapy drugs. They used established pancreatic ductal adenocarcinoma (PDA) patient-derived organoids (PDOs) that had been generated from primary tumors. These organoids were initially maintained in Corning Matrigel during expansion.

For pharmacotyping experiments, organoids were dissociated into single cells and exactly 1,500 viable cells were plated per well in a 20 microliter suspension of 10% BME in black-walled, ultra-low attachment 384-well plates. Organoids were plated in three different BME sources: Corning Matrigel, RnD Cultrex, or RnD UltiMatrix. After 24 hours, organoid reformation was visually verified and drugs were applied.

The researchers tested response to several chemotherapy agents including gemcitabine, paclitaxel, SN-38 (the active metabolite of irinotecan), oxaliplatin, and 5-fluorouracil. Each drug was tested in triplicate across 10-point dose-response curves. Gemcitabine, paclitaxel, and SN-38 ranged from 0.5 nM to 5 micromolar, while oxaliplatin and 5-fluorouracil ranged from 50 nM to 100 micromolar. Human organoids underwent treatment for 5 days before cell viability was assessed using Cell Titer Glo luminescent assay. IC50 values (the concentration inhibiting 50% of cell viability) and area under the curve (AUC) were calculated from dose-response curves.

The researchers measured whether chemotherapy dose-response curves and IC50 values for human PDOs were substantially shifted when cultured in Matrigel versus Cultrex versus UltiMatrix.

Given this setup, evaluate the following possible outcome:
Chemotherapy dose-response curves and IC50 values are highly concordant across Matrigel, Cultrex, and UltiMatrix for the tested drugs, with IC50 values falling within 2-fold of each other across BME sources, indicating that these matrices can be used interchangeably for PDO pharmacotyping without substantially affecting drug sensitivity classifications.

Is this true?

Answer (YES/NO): YES